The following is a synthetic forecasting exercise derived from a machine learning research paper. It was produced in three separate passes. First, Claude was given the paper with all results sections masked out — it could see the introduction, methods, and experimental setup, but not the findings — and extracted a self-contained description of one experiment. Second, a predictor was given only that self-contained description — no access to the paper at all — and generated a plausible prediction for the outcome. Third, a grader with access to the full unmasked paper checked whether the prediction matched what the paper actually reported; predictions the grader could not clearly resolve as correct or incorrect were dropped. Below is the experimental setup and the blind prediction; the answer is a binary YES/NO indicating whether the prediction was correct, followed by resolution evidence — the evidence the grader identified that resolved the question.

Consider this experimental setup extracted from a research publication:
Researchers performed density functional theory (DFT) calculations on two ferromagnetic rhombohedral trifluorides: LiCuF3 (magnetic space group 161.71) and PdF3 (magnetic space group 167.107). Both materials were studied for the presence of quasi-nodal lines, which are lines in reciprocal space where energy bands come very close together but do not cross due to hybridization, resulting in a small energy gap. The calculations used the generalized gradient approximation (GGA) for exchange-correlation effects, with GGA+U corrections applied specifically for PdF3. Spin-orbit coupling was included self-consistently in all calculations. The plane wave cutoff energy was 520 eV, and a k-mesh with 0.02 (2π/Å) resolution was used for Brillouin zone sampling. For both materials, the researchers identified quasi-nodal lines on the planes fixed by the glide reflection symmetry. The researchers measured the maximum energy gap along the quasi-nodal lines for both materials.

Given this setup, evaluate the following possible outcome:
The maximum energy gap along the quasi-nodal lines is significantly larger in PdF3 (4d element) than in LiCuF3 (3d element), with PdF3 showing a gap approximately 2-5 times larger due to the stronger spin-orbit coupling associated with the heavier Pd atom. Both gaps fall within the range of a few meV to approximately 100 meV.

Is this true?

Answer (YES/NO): NO